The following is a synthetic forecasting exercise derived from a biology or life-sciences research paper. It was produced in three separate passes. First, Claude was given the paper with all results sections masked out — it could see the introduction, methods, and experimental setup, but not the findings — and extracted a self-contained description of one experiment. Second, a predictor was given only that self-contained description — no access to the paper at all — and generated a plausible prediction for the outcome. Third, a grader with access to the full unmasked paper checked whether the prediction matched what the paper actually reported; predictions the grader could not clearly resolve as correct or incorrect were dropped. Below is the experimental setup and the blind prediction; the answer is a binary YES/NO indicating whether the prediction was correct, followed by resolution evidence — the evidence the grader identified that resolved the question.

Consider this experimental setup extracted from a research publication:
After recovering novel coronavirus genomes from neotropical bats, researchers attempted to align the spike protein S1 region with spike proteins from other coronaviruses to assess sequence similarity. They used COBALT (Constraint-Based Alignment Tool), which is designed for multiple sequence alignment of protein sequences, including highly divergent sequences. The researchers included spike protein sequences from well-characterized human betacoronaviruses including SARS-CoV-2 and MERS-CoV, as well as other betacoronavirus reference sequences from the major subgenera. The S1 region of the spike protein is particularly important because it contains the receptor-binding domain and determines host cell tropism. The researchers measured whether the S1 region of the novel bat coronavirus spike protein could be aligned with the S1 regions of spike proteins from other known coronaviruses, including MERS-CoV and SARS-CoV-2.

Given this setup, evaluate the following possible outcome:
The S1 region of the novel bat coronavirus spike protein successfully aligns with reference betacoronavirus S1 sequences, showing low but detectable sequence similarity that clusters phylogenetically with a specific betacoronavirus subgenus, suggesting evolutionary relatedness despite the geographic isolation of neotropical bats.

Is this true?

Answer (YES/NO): NO